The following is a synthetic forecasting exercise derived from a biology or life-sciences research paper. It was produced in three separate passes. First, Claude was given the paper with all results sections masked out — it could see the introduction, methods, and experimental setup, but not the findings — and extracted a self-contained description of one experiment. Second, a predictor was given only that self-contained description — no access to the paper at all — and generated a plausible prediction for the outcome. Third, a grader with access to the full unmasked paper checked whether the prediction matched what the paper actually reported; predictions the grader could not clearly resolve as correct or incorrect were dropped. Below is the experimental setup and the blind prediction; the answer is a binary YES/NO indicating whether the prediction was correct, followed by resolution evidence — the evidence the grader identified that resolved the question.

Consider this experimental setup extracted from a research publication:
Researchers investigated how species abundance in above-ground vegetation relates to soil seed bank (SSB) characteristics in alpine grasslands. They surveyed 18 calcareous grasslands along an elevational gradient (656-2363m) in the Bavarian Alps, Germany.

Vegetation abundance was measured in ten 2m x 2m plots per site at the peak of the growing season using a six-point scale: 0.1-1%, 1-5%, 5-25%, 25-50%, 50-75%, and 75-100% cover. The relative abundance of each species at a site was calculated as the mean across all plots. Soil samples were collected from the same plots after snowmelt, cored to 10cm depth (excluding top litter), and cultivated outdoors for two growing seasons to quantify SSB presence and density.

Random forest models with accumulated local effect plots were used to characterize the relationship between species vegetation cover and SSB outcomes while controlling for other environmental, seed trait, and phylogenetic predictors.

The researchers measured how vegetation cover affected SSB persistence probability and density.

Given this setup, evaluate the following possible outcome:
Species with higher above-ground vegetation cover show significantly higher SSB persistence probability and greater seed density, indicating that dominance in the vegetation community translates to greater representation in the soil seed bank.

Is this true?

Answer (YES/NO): YES